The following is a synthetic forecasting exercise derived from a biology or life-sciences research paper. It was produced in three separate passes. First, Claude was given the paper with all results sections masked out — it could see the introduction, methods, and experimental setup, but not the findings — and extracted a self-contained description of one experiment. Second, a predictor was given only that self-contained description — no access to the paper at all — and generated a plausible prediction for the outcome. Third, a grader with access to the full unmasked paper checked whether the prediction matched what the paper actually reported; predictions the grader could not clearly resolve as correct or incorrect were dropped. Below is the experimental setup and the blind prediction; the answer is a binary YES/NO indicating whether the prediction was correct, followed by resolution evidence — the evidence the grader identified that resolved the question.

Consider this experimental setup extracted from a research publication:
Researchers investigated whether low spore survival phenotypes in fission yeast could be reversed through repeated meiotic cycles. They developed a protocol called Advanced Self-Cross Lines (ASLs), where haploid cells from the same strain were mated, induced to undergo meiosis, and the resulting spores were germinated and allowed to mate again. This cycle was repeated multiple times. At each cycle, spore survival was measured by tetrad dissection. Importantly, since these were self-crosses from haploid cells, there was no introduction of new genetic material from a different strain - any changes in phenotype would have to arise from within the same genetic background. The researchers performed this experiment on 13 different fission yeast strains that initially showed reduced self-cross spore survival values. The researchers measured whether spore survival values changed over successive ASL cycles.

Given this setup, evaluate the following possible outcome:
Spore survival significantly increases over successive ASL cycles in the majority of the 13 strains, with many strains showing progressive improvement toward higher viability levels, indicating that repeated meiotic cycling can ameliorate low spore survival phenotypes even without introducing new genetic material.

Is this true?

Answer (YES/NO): YES